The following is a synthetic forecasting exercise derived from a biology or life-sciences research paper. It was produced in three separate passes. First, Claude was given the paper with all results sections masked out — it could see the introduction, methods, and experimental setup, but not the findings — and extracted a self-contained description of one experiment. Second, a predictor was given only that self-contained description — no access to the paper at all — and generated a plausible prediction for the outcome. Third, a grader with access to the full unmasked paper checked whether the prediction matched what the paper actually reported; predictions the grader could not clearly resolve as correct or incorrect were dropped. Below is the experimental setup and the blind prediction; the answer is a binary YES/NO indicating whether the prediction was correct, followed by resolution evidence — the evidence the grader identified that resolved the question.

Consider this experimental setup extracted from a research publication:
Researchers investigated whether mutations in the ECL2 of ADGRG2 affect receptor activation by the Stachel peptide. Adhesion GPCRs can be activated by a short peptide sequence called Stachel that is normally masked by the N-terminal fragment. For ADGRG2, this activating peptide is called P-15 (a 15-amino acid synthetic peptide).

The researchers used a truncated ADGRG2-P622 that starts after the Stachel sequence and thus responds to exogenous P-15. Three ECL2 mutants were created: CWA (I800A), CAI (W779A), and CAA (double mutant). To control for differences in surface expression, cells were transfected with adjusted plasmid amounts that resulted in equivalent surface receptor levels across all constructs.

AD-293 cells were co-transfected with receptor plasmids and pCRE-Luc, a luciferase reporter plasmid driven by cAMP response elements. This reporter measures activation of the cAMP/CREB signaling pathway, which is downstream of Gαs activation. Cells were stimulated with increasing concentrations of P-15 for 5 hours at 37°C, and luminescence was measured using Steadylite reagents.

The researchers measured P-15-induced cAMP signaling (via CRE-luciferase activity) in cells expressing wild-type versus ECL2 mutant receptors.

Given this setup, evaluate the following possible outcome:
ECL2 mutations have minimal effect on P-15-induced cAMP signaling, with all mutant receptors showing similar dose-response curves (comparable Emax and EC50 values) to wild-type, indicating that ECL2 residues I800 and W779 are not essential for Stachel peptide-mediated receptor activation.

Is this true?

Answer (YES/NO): NO